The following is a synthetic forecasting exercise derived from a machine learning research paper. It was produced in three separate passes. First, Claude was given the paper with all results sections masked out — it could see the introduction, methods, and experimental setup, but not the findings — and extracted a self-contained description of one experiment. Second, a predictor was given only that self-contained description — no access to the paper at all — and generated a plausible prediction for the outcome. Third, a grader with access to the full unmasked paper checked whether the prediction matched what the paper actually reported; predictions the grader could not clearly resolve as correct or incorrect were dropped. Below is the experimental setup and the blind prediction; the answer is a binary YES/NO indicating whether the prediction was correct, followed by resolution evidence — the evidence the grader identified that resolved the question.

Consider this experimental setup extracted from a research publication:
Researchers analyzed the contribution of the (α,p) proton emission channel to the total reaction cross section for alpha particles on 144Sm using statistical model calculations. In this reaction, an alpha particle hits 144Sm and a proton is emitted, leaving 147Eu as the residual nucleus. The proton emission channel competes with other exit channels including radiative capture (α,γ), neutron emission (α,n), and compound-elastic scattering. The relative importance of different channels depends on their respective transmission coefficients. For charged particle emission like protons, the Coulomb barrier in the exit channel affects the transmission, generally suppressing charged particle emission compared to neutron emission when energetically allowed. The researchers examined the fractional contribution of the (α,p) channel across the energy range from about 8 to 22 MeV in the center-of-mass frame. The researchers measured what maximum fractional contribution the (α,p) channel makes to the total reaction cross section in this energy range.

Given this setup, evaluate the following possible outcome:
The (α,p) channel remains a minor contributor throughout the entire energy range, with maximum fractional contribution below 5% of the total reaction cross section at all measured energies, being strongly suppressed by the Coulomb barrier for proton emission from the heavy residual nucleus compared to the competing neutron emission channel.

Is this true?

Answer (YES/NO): YES